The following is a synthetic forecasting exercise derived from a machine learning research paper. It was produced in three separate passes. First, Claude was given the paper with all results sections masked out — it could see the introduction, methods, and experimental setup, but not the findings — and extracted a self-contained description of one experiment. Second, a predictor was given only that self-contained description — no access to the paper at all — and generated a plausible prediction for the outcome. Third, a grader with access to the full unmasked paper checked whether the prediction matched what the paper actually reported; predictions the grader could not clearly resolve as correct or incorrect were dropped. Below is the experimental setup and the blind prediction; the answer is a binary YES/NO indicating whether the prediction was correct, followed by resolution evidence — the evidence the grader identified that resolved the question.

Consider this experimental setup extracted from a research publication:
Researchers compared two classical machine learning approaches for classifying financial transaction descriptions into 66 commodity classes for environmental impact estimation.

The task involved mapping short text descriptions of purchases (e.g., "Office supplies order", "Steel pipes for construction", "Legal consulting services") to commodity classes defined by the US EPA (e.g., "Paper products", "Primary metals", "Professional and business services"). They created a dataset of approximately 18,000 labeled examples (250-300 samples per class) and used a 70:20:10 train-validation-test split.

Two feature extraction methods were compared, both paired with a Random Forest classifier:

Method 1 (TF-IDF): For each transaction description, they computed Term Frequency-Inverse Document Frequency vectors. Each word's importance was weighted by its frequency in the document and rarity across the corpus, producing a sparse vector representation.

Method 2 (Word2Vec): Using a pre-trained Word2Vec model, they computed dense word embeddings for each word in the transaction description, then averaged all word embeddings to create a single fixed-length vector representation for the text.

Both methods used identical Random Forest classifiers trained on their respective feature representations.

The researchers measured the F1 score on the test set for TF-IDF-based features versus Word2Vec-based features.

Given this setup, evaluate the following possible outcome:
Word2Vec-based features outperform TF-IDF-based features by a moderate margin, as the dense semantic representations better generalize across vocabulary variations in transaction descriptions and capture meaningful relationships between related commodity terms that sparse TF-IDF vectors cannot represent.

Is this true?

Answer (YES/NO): YES